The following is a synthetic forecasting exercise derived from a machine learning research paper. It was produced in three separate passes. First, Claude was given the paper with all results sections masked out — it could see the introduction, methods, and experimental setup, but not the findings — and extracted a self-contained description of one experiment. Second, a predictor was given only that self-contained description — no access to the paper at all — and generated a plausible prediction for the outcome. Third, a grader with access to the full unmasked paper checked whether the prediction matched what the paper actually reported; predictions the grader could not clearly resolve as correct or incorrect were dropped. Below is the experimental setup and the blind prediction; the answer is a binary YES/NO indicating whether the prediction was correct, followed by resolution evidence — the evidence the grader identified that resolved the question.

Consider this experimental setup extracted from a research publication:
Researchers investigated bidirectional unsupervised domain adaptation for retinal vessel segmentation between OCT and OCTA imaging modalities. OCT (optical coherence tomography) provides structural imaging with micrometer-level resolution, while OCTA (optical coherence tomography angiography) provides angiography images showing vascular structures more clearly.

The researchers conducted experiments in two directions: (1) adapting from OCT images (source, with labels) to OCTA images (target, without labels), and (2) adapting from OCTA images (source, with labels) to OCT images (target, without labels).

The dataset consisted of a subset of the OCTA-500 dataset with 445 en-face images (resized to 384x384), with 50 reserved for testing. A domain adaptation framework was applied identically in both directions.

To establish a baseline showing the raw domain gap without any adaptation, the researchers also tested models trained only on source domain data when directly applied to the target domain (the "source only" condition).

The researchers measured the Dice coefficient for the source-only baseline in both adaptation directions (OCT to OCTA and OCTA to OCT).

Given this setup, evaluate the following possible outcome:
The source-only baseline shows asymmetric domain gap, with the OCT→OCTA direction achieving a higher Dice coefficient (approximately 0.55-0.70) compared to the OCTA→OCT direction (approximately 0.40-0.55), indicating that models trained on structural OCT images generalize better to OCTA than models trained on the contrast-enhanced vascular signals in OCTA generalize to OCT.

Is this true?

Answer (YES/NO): NO